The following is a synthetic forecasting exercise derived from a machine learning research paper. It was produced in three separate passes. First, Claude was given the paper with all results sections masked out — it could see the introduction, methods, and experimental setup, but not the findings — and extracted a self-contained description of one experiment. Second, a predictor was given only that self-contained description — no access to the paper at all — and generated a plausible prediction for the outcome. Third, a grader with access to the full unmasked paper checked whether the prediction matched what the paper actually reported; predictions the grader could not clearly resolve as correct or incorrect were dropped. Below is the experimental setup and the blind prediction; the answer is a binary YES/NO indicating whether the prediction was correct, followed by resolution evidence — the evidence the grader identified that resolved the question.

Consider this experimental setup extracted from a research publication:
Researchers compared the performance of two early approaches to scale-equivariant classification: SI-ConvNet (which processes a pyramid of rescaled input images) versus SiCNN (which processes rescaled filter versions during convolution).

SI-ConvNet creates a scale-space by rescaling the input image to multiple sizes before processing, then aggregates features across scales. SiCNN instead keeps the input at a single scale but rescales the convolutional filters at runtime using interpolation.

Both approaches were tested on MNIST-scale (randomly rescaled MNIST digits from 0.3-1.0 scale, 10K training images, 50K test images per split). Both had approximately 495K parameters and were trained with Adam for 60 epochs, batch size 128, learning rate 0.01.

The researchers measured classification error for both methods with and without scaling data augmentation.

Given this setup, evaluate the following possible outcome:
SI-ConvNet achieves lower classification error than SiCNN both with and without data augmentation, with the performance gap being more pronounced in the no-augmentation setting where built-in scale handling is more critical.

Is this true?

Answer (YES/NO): NO